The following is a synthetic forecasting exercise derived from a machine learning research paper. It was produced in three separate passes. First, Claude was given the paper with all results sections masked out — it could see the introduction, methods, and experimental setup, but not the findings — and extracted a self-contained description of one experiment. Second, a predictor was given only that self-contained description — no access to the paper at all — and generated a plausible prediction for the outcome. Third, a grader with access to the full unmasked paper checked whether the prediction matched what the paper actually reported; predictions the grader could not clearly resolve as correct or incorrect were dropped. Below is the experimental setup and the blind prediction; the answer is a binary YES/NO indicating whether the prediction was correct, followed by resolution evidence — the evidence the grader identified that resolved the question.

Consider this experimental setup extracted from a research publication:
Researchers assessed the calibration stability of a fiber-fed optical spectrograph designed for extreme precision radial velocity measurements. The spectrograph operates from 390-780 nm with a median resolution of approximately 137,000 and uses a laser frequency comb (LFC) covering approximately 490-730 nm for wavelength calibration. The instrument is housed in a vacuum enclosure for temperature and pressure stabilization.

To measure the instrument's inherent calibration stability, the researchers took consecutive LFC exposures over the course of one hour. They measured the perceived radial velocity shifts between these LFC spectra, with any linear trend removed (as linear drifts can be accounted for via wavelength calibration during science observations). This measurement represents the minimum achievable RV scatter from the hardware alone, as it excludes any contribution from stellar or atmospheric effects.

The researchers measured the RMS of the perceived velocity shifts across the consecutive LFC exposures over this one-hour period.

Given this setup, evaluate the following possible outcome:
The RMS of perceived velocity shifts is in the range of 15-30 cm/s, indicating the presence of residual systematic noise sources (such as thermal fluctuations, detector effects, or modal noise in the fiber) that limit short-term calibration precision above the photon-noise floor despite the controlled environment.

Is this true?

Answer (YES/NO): NO